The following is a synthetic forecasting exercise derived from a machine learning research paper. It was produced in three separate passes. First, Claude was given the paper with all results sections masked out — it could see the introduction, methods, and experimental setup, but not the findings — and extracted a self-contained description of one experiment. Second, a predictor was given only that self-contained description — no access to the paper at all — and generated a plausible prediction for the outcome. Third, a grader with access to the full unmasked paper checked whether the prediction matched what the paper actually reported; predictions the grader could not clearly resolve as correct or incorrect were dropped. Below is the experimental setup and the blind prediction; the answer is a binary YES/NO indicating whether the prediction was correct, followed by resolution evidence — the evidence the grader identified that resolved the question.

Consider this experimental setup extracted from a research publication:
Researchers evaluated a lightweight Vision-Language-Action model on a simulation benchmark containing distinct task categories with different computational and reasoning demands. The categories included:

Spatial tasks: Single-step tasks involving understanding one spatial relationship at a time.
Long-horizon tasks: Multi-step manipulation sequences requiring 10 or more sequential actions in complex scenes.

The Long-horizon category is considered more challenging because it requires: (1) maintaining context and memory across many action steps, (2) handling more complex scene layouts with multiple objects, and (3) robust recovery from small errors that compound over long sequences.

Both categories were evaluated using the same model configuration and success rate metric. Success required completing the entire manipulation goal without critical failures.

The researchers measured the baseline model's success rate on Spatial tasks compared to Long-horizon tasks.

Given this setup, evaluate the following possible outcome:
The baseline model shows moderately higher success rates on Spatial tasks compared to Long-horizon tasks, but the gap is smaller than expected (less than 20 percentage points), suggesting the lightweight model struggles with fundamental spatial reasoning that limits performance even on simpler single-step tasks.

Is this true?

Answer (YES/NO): NO